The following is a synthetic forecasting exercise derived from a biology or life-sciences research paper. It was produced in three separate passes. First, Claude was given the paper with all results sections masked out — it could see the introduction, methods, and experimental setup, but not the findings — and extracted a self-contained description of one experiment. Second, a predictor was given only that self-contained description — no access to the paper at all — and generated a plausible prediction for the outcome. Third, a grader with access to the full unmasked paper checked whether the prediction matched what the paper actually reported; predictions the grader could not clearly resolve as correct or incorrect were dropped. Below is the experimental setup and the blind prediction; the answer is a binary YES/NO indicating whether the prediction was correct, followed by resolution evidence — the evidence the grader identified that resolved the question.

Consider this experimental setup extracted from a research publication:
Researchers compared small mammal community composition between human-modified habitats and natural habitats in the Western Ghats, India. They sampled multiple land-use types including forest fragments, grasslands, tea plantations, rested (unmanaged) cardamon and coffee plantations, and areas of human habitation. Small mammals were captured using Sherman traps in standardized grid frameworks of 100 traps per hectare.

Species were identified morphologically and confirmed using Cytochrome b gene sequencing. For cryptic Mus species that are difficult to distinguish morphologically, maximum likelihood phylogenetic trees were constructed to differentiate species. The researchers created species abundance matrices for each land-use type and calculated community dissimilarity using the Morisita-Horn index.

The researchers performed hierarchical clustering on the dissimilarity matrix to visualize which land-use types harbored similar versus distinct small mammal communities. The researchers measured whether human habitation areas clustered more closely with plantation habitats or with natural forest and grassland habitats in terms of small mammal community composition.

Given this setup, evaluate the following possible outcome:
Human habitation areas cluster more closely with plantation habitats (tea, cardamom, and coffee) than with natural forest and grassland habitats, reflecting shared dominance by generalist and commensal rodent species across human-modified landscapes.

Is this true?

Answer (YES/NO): NO